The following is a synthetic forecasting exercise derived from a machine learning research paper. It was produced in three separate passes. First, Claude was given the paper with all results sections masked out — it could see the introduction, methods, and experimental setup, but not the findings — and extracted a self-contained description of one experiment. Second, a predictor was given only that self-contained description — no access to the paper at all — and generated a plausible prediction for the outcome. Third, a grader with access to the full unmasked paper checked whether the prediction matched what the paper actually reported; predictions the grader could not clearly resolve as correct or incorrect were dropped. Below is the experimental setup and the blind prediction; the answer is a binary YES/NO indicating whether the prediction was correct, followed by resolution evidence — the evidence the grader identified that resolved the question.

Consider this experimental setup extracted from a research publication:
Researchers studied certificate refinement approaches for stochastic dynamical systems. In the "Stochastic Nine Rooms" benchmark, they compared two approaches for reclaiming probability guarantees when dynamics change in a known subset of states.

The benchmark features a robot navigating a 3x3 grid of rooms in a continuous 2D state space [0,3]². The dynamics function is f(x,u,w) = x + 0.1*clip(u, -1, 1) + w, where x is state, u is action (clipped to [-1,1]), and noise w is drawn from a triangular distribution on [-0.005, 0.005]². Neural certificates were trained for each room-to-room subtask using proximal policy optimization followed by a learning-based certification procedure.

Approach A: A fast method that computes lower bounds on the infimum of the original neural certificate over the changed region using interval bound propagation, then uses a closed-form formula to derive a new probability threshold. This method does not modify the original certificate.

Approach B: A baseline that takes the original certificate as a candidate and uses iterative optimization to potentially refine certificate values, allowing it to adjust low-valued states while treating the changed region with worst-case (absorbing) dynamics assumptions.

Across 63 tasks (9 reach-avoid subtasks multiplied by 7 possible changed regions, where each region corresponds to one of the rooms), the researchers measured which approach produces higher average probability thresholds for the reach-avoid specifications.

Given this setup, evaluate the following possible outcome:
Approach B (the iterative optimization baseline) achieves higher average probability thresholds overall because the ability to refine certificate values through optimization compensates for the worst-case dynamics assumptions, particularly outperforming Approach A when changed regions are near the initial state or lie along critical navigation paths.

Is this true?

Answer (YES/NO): NO